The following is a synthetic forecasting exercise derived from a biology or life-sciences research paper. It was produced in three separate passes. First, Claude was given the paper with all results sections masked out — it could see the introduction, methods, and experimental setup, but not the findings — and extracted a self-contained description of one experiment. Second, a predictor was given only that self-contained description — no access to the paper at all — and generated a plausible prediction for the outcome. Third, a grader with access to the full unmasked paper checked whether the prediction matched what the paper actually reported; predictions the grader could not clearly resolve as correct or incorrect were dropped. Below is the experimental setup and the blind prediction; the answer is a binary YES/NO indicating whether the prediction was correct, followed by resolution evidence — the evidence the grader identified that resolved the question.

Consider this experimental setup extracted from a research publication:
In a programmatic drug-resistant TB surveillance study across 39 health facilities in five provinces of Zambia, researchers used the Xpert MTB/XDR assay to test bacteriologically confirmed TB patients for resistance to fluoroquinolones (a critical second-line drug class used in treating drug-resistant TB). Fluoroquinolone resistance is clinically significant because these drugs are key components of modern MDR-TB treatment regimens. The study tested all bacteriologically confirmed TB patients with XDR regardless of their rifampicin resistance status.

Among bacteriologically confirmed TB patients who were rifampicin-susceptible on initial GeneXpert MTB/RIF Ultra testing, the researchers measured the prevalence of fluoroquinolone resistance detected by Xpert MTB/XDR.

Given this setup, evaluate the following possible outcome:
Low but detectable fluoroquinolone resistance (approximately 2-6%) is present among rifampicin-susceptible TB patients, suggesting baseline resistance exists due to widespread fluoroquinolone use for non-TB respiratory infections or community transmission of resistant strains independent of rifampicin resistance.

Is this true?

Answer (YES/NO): NO